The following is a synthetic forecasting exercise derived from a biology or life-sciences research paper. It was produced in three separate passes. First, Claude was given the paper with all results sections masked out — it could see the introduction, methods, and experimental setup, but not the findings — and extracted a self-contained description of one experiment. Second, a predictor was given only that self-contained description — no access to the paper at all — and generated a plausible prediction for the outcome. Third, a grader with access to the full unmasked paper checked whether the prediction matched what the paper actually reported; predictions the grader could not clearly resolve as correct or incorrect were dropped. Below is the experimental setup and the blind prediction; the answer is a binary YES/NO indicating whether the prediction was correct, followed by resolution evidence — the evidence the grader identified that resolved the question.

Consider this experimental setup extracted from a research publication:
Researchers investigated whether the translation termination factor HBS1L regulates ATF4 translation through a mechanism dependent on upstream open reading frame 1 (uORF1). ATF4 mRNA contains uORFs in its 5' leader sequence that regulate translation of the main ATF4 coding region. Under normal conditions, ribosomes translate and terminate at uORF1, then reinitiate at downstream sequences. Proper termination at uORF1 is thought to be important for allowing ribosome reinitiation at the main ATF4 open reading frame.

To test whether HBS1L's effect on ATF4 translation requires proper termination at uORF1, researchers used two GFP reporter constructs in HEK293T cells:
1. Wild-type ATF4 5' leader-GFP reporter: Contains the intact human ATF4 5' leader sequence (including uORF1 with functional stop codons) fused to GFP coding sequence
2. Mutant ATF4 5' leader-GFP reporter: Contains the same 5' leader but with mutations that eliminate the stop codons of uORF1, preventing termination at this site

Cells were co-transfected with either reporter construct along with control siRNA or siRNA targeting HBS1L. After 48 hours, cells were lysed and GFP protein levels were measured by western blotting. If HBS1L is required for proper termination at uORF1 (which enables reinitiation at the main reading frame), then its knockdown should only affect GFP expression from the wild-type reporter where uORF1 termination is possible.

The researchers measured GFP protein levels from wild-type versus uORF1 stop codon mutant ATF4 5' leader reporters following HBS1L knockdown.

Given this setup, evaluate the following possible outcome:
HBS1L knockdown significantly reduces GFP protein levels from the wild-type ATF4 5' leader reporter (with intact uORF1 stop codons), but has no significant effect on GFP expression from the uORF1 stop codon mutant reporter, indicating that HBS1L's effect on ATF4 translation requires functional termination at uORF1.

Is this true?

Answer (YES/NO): YES